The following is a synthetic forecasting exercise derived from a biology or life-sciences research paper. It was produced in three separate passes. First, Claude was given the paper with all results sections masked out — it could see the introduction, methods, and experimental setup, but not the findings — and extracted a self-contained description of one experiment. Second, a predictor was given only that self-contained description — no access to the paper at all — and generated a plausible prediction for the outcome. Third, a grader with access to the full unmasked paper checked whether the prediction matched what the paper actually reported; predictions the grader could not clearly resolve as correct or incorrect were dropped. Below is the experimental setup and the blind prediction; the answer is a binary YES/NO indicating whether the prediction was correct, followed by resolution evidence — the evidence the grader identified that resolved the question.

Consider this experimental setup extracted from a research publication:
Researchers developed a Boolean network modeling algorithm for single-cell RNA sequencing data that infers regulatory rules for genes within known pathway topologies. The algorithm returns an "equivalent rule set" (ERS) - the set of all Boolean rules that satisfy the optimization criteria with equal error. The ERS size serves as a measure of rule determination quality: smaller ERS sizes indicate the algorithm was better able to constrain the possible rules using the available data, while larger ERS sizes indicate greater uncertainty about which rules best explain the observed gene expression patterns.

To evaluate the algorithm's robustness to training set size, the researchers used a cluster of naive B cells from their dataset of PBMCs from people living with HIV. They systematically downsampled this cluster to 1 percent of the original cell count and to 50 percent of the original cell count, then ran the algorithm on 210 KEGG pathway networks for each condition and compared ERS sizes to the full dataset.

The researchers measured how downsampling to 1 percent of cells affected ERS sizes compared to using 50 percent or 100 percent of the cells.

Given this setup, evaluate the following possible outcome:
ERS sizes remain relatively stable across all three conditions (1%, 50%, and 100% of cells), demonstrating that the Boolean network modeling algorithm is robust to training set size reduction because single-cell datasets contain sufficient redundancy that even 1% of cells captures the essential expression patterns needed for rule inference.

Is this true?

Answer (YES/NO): NO